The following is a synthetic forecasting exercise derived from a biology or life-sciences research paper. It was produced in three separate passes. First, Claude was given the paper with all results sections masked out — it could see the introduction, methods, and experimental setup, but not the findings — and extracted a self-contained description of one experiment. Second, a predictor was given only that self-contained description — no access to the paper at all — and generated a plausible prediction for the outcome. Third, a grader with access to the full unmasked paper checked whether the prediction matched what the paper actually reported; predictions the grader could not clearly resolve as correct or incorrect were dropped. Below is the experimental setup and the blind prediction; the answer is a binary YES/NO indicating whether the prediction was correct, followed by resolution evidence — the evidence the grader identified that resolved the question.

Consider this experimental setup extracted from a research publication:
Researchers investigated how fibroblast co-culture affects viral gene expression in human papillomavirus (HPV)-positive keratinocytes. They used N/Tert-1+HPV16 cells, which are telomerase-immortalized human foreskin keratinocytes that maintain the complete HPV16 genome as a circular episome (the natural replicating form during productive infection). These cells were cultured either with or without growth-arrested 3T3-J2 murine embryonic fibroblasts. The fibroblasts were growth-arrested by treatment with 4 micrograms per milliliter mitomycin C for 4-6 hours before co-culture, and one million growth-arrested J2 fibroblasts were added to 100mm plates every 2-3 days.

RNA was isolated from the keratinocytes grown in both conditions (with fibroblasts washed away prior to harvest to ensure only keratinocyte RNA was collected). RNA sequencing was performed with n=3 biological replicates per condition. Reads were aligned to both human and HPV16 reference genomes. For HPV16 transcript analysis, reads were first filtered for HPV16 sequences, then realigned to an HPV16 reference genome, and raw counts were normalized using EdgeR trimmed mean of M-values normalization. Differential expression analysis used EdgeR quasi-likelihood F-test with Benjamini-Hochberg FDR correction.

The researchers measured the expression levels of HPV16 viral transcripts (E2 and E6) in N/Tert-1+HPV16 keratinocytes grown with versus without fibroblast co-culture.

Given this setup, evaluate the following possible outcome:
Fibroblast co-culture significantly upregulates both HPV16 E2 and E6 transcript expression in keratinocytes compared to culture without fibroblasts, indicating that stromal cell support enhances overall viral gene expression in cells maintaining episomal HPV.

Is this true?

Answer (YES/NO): YES